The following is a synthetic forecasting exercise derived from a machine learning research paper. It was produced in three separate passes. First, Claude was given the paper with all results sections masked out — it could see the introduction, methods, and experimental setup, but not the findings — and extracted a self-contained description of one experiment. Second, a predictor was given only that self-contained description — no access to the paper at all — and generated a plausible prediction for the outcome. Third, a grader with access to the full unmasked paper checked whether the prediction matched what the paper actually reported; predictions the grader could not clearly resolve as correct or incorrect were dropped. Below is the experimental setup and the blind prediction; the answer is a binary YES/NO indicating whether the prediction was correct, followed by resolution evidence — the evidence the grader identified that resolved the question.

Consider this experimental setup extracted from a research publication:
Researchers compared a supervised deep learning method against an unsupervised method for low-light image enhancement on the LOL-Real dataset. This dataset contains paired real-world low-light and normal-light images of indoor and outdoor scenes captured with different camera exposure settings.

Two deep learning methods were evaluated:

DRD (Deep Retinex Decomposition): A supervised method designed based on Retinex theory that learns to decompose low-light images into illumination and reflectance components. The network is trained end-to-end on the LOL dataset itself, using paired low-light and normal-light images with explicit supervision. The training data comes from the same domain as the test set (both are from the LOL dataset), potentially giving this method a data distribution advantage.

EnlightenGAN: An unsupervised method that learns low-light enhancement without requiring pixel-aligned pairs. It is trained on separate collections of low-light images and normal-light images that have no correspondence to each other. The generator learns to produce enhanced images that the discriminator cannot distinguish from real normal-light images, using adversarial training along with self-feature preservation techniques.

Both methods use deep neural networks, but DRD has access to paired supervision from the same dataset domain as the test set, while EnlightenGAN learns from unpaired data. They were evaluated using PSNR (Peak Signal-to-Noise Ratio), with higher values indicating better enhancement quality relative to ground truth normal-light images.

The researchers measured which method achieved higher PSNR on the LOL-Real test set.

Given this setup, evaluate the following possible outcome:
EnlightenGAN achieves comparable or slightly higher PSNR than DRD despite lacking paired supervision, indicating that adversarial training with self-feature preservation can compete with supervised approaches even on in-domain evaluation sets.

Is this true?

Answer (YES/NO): NO